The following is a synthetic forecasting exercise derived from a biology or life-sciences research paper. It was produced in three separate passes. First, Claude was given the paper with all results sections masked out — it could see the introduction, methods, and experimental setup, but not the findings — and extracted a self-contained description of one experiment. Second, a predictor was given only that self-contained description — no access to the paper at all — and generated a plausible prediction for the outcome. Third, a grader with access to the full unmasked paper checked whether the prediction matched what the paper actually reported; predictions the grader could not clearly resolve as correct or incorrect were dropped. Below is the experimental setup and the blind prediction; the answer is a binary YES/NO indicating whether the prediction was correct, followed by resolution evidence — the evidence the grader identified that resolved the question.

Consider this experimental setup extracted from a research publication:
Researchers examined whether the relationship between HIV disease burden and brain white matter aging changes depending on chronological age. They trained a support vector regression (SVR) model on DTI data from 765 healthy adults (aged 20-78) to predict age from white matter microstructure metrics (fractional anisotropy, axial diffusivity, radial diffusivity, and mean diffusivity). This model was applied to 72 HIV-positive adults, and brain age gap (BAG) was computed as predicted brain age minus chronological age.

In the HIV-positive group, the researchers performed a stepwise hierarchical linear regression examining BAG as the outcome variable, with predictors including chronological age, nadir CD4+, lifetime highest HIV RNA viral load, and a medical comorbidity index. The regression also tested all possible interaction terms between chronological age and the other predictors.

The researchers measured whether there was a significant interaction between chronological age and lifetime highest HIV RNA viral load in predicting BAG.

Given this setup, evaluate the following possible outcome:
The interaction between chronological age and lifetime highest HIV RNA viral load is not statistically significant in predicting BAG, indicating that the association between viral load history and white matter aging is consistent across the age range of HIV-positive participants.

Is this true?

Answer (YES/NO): NO